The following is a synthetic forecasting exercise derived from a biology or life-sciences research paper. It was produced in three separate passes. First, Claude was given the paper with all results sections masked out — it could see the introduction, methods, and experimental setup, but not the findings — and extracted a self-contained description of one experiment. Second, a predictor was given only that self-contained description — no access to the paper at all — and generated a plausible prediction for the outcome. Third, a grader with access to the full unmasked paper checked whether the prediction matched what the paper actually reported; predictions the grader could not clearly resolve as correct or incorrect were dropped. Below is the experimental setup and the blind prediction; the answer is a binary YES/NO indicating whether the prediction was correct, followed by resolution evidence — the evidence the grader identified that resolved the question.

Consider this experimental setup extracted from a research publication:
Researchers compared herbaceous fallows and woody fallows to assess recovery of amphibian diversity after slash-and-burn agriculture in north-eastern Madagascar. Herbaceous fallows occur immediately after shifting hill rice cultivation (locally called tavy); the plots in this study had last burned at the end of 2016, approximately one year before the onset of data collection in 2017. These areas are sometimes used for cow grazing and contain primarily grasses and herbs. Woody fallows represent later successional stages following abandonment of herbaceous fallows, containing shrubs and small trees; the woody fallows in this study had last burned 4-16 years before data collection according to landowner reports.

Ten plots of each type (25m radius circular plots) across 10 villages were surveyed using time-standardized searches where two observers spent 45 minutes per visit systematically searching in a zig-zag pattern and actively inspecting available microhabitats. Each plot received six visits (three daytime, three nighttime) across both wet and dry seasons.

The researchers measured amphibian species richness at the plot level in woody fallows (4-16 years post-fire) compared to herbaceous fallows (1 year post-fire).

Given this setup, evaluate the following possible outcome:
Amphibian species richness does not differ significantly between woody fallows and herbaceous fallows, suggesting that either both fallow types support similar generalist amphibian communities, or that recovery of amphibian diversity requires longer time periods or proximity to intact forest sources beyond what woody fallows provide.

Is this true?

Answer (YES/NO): YES